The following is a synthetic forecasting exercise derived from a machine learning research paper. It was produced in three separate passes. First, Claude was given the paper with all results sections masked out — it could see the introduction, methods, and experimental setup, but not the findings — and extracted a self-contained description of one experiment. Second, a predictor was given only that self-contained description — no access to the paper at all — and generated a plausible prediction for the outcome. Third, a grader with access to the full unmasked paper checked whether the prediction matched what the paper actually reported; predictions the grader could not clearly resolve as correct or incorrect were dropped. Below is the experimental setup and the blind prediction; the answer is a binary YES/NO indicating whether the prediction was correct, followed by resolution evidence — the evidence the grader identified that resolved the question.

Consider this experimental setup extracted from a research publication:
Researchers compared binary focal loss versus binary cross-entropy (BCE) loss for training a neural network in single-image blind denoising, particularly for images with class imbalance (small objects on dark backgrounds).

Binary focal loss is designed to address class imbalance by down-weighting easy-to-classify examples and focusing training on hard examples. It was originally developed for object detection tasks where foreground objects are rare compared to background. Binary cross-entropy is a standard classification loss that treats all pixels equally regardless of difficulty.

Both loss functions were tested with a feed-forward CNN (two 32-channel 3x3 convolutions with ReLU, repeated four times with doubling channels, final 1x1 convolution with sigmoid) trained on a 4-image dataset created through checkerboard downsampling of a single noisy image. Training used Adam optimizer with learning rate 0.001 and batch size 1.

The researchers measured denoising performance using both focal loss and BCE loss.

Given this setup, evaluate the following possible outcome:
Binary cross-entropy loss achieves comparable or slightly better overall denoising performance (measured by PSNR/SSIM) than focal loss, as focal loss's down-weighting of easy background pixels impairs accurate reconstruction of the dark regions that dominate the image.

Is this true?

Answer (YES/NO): YES